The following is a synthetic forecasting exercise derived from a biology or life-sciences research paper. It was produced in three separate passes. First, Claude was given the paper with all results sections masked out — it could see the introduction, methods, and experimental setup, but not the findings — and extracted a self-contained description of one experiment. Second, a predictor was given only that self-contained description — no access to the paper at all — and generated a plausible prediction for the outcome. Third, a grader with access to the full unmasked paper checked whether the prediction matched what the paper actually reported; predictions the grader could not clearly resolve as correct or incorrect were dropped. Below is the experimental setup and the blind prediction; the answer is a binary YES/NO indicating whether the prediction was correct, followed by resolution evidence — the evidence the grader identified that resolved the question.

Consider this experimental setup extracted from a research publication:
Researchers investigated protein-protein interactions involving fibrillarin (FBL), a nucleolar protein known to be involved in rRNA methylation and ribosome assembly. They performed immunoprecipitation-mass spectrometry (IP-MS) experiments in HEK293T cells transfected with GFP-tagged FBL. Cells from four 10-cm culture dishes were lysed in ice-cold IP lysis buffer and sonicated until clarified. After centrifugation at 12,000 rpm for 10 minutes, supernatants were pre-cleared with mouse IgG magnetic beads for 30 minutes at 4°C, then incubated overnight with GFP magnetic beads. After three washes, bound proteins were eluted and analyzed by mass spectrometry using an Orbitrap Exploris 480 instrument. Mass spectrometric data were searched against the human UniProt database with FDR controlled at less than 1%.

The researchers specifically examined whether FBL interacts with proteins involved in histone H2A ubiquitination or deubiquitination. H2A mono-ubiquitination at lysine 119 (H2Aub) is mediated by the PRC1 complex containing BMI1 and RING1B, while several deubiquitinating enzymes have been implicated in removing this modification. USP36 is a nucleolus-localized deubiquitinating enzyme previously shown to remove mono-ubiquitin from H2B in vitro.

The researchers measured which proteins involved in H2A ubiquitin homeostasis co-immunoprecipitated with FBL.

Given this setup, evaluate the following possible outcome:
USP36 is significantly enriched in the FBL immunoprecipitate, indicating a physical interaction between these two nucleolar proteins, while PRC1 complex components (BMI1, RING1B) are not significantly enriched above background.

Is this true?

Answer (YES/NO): NO